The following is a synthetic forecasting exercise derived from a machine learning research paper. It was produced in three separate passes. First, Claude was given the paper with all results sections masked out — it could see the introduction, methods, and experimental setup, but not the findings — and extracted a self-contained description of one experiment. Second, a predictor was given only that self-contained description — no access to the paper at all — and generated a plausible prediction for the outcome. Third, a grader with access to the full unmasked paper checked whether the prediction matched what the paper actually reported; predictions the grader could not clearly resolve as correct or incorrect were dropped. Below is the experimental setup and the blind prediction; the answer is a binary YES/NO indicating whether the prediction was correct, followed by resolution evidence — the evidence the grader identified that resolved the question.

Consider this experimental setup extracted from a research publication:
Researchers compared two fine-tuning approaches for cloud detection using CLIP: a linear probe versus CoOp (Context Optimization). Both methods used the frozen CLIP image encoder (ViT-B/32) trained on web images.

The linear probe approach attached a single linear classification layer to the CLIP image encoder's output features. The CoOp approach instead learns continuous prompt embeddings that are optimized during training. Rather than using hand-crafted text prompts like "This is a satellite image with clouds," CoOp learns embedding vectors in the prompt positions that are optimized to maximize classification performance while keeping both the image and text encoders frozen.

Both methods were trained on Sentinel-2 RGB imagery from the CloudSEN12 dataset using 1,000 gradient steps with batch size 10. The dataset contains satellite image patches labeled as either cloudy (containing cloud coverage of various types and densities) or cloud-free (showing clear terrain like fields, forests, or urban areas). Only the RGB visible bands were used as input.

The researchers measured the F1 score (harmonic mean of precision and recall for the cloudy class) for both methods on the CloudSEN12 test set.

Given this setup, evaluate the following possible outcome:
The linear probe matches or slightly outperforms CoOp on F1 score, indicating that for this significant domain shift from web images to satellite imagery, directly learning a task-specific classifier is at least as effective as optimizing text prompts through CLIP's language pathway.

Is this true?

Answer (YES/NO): NO